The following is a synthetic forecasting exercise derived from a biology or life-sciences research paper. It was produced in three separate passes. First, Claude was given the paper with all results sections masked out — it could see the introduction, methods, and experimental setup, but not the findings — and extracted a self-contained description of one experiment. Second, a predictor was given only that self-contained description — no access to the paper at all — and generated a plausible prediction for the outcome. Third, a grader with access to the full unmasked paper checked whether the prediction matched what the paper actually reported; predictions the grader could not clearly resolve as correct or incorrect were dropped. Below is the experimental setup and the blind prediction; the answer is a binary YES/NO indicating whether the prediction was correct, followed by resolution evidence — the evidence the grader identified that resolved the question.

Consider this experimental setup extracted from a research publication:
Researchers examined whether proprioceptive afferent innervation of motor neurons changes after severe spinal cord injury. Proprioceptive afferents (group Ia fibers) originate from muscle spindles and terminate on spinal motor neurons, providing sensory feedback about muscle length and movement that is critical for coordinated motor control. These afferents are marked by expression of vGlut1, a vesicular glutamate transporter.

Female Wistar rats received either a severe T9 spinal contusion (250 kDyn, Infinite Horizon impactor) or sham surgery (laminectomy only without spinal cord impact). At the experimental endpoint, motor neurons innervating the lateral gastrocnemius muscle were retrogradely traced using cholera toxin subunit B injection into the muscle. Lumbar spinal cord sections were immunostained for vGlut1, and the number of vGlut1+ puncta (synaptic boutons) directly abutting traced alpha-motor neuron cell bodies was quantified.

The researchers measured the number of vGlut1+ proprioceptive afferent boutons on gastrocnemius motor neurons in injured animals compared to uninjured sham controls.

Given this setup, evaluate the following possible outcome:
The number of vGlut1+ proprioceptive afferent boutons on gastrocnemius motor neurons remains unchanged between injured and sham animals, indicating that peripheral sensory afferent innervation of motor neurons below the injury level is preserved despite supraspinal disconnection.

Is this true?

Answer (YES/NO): NO